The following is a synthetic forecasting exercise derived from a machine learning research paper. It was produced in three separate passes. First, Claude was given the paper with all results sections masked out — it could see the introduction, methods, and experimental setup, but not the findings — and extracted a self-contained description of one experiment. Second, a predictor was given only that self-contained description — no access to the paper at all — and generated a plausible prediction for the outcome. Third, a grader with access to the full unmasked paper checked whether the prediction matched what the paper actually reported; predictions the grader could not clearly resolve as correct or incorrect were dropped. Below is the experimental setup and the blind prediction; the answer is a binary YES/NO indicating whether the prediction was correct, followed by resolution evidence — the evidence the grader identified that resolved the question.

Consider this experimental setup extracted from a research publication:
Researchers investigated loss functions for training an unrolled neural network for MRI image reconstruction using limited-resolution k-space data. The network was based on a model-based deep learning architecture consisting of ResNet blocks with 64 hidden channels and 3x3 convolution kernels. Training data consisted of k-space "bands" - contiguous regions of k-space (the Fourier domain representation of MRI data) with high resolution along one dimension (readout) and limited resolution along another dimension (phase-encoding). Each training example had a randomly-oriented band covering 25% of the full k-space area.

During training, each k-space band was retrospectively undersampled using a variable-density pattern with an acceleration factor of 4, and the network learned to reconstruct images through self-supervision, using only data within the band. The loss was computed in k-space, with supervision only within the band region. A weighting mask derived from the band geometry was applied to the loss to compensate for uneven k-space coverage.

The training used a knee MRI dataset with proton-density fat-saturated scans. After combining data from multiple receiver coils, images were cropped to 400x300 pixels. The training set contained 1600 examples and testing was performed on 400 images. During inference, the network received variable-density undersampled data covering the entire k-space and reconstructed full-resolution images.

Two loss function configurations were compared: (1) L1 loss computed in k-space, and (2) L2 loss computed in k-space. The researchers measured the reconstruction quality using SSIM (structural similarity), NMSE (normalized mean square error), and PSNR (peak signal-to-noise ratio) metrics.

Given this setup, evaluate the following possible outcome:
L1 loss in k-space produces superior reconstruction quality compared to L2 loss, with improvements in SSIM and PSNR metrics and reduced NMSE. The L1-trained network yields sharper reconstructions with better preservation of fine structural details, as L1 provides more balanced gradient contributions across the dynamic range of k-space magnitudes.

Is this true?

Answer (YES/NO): YES